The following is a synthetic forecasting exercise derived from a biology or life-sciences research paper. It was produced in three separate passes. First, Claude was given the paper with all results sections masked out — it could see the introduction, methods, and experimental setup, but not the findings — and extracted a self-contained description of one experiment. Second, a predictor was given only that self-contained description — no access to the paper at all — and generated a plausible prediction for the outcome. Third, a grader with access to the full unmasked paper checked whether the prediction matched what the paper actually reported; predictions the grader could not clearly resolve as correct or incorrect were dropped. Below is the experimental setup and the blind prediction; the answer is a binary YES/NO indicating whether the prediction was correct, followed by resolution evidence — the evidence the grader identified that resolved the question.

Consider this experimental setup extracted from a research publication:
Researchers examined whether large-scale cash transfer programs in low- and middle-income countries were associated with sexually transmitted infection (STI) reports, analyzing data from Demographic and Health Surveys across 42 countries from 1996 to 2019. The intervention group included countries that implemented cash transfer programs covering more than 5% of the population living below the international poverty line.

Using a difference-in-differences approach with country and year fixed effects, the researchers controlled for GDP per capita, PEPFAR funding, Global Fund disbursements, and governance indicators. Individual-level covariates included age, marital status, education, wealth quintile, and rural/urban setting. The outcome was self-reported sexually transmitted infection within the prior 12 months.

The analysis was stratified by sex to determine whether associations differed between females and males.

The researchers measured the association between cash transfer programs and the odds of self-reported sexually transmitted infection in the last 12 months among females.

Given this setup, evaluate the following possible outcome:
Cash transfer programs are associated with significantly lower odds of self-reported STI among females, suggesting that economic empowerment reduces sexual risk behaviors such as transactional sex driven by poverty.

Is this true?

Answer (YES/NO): YES